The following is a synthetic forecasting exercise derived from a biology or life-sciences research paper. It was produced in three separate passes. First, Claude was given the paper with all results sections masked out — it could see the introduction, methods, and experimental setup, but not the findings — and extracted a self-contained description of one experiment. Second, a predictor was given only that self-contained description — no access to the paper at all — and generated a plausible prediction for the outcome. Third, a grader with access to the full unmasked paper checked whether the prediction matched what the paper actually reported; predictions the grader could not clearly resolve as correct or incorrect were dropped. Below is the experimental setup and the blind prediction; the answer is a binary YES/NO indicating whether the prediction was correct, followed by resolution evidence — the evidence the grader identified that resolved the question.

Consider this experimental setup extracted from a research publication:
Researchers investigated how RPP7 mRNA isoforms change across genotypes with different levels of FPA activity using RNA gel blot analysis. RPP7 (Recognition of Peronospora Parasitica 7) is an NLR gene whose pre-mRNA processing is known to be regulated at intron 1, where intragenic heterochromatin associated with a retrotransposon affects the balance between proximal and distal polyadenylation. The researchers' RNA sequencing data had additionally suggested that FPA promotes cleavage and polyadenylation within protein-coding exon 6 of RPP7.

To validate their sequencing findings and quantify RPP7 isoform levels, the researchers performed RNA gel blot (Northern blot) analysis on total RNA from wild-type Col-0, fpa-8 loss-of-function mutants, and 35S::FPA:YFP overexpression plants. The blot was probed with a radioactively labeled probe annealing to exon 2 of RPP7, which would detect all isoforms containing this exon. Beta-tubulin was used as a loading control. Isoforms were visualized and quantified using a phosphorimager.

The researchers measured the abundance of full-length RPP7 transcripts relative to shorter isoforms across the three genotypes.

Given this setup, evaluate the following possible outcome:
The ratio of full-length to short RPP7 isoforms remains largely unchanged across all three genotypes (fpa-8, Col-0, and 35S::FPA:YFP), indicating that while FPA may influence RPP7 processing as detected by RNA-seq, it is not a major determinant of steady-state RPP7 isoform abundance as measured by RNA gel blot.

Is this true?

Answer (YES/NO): NO